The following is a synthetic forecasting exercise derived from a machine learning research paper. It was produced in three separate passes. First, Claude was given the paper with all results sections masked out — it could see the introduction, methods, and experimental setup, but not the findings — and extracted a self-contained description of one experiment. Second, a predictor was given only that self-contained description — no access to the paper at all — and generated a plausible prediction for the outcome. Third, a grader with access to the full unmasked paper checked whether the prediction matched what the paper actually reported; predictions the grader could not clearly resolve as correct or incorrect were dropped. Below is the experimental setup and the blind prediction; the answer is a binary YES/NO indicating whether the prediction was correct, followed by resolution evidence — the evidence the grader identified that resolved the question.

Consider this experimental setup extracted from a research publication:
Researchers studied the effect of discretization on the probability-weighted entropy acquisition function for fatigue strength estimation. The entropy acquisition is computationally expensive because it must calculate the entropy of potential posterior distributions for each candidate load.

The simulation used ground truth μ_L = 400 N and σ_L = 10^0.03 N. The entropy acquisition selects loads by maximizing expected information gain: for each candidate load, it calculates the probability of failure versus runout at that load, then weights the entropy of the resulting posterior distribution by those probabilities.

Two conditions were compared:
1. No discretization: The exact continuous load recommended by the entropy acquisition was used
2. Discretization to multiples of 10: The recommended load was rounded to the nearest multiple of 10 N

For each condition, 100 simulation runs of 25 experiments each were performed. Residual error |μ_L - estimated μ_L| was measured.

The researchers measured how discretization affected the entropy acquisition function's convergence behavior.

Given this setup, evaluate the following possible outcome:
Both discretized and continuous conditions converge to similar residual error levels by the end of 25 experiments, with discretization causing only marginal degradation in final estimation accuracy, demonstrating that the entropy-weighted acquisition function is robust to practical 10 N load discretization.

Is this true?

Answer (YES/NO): YES